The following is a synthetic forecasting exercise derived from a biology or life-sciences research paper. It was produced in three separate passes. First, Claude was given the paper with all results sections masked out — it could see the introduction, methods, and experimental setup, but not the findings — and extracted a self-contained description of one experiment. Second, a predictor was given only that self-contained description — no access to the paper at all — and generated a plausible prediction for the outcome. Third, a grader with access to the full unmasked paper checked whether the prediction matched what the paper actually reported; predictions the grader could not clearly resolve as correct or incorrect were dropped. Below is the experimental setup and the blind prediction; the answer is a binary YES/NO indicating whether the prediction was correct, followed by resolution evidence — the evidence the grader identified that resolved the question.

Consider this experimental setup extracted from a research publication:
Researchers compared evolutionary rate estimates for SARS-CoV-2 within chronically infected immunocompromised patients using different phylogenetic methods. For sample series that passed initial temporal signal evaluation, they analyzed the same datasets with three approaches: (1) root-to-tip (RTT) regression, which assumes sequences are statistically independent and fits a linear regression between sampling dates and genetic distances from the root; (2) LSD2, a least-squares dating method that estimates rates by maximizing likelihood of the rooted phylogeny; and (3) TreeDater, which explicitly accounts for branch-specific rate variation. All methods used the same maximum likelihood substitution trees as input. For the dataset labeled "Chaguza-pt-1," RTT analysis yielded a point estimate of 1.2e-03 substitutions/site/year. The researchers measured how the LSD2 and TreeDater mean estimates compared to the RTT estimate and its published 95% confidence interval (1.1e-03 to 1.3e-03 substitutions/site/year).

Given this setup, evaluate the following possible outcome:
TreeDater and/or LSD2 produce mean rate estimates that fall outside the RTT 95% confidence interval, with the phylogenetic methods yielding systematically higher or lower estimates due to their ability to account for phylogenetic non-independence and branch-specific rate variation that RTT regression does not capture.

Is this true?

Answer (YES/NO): YES